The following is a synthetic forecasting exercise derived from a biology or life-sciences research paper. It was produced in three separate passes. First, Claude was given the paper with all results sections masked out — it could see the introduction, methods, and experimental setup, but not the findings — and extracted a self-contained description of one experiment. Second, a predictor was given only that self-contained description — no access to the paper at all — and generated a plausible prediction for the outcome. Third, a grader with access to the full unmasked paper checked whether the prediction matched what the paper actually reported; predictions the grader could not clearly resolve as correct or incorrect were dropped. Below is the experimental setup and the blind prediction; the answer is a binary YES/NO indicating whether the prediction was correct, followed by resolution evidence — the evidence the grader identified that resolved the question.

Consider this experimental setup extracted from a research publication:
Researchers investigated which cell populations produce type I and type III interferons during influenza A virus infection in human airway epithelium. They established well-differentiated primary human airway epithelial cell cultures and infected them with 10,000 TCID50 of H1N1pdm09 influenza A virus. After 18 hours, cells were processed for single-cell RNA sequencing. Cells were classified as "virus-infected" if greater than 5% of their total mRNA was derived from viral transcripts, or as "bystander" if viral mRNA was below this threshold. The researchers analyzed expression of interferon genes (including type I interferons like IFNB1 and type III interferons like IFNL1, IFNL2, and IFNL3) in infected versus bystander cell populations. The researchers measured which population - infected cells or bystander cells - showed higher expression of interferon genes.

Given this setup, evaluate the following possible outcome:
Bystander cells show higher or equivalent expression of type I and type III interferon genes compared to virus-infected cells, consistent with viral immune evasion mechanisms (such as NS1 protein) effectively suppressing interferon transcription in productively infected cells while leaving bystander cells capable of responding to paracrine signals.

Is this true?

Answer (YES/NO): NO